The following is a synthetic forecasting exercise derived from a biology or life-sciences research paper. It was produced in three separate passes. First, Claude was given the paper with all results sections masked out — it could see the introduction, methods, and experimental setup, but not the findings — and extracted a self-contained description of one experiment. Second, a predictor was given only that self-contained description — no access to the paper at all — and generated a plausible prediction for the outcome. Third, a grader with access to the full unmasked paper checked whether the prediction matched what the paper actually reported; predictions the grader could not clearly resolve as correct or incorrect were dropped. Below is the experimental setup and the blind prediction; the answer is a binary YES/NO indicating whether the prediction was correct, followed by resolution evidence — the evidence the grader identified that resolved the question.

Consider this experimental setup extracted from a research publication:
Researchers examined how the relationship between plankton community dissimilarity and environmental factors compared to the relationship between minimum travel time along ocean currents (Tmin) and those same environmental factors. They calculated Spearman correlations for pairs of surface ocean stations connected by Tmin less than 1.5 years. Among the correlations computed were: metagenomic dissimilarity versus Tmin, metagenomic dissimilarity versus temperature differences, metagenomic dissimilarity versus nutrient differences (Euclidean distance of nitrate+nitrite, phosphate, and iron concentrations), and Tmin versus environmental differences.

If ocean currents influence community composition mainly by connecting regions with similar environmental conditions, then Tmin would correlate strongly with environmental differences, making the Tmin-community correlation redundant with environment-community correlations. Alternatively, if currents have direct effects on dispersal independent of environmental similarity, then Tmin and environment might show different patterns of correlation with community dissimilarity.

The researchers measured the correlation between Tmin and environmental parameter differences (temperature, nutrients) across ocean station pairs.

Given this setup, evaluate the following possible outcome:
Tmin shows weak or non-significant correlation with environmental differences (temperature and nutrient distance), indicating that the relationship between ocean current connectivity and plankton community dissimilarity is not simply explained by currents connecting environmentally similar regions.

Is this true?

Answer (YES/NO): NO